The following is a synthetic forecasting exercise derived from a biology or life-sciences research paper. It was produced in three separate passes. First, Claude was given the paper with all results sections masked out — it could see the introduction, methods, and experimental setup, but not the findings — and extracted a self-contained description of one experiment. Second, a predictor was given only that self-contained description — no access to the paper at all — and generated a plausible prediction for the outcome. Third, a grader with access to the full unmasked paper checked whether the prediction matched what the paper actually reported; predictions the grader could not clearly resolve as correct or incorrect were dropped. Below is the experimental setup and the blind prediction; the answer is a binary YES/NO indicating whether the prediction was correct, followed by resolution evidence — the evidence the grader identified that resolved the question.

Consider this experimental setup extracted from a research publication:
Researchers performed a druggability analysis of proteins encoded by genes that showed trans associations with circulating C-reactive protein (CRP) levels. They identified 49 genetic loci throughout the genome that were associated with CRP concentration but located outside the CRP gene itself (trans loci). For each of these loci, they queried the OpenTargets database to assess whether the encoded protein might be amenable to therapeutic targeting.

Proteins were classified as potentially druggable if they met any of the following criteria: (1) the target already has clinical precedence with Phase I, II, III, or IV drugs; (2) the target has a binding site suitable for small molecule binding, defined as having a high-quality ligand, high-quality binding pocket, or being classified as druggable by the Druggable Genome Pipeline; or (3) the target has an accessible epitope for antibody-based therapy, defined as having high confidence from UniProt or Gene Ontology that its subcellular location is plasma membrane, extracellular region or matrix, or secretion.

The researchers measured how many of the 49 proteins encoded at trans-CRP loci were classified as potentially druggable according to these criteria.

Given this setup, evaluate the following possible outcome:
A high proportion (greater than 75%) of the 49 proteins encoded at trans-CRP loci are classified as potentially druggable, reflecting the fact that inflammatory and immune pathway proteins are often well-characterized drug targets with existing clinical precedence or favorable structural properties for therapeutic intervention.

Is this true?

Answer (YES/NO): NO